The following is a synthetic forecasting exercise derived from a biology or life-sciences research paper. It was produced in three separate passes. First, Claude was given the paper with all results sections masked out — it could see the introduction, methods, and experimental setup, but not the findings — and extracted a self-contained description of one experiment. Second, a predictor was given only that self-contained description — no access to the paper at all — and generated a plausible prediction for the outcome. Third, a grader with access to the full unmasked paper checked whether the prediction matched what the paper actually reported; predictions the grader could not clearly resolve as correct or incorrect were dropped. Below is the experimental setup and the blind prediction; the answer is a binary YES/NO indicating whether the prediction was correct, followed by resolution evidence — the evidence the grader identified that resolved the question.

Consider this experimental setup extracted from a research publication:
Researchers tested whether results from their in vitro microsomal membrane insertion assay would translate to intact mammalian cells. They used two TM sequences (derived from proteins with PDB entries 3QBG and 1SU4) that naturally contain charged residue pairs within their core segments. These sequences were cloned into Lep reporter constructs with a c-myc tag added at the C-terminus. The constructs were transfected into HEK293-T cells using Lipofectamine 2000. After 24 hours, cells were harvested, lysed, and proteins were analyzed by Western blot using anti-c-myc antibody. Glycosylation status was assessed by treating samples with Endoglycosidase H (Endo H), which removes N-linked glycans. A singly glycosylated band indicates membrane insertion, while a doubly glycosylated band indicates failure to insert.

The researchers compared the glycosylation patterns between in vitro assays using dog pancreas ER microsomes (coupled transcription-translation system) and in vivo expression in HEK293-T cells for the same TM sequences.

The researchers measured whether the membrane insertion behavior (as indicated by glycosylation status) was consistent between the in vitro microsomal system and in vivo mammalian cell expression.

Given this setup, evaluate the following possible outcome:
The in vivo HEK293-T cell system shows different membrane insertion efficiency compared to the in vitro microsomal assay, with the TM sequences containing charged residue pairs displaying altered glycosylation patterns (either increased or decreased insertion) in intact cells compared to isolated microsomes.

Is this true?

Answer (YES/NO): YES